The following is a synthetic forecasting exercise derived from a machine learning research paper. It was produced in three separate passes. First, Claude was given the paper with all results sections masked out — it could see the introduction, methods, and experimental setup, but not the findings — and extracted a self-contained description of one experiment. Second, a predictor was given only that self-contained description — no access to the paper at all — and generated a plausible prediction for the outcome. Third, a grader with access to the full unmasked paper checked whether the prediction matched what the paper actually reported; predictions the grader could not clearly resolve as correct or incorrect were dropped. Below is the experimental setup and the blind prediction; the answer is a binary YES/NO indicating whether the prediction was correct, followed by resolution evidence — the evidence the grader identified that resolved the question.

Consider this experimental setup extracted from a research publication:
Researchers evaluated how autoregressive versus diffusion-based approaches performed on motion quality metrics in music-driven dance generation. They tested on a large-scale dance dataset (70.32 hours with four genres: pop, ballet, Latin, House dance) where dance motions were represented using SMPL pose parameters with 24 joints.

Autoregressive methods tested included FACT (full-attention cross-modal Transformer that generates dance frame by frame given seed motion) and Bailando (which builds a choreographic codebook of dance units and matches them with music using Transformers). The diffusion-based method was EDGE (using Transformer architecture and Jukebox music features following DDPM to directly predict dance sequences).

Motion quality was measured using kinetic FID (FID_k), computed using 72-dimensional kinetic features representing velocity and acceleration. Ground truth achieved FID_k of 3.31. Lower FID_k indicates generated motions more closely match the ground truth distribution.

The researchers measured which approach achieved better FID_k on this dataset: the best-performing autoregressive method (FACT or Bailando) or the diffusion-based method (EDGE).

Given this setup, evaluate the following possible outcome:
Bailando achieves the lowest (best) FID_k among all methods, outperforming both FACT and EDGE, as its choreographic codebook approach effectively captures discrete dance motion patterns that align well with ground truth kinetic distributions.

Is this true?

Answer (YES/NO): NO